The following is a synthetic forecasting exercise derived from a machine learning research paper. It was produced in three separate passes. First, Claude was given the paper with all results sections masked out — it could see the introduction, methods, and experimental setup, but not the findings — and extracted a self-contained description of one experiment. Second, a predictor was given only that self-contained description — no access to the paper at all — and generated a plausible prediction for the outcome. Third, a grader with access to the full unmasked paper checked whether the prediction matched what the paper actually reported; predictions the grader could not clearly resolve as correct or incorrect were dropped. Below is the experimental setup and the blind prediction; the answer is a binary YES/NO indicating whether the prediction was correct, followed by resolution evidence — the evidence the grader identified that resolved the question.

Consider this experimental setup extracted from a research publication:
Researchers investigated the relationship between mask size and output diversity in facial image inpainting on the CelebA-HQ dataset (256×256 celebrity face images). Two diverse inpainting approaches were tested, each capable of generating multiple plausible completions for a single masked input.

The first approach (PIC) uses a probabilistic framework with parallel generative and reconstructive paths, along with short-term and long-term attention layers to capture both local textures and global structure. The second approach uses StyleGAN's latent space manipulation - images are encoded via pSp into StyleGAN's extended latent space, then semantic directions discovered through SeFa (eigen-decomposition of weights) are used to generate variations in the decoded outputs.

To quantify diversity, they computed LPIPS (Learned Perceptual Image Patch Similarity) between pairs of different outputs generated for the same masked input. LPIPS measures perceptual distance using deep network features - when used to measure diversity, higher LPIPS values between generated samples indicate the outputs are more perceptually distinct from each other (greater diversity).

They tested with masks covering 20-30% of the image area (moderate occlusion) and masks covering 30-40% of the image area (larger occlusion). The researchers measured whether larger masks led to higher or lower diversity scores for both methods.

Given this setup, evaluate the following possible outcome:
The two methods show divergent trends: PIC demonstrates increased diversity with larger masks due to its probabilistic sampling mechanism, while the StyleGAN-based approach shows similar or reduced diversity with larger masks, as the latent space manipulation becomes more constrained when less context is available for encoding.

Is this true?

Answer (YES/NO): NO